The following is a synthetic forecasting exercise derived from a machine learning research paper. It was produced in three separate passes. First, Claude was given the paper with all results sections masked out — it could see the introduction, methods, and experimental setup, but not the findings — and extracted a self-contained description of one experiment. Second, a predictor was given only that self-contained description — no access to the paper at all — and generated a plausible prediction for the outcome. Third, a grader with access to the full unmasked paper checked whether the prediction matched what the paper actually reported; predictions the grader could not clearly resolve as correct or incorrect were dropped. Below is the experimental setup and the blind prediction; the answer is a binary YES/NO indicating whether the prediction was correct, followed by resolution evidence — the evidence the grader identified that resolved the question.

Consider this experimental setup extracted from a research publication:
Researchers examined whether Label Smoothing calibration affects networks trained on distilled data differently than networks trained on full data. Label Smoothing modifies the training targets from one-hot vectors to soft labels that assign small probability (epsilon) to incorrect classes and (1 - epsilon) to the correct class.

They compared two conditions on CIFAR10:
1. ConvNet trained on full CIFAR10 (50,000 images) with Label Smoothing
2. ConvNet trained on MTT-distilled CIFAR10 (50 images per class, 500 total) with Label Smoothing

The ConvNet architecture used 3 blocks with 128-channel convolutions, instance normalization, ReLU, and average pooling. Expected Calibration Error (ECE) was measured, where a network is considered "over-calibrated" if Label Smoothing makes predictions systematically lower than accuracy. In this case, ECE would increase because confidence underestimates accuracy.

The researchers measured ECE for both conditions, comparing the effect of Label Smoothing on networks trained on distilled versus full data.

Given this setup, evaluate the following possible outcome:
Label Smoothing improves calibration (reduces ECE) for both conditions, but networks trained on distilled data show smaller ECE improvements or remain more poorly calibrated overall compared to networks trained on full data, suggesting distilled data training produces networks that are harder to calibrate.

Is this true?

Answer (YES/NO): NO